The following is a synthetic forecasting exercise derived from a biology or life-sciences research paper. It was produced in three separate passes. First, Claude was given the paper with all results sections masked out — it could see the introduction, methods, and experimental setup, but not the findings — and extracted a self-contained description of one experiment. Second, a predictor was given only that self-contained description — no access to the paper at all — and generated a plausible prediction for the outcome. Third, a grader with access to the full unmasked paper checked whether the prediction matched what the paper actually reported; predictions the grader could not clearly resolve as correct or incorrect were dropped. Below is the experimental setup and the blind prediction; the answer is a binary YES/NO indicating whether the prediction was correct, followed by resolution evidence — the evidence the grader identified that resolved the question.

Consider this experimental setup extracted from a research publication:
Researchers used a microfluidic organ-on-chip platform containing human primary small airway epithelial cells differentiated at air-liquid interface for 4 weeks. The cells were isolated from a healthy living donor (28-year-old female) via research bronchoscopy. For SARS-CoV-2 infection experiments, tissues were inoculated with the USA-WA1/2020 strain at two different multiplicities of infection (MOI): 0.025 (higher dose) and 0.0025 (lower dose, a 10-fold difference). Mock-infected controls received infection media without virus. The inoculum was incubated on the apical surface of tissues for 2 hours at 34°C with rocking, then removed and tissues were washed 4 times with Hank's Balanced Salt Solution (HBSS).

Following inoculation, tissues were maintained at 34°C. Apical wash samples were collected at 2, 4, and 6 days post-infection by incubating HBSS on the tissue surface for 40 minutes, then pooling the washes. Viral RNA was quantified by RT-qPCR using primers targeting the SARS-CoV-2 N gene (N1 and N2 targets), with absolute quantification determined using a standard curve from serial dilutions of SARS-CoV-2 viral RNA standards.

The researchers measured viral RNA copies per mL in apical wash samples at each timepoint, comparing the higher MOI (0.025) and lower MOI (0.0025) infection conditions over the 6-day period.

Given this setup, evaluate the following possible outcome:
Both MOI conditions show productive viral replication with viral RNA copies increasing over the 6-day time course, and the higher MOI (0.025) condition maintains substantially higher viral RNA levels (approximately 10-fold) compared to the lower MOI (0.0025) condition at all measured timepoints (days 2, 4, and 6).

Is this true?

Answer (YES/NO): NO